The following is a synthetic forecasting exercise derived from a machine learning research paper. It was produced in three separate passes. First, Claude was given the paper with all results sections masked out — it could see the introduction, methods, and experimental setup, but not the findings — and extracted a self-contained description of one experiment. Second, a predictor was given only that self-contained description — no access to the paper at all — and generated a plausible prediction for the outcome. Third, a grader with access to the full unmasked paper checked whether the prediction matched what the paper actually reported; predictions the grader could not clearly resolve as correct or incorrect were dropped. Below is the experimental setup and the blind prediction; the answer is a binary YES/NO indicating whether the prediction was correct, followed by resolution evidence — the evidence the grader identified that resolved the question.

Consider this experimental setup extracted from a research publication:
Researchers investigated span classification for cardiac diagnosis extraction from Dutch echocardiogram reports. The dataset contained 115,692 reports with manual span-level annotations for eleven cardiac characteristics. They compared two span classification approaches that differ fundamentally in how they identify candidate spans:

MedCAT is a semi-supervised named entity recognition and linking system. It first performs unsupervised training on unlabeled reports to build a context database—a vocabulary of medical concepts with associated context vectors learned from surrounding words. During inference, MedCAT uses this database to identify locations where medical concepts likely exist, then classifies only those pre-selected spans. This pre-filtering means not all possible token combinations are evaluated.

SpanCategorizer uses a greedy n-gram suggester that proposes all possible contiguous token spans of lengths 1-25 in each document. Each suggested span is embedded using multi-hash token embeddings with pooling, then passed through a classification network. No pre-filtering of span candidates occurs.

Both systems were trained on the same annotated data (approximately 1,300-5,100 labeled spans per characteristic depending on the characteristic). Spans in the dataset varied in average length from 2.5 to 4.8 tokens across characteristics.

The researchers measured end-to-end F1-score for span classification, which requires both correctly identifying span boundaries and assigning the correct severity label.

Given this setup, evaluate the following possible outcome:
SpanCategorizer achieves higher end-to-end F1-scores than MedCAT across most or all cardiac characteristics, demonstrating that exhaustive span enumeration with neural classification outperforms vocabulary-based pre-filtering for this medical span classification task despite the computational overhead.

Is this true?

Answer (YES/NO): YES